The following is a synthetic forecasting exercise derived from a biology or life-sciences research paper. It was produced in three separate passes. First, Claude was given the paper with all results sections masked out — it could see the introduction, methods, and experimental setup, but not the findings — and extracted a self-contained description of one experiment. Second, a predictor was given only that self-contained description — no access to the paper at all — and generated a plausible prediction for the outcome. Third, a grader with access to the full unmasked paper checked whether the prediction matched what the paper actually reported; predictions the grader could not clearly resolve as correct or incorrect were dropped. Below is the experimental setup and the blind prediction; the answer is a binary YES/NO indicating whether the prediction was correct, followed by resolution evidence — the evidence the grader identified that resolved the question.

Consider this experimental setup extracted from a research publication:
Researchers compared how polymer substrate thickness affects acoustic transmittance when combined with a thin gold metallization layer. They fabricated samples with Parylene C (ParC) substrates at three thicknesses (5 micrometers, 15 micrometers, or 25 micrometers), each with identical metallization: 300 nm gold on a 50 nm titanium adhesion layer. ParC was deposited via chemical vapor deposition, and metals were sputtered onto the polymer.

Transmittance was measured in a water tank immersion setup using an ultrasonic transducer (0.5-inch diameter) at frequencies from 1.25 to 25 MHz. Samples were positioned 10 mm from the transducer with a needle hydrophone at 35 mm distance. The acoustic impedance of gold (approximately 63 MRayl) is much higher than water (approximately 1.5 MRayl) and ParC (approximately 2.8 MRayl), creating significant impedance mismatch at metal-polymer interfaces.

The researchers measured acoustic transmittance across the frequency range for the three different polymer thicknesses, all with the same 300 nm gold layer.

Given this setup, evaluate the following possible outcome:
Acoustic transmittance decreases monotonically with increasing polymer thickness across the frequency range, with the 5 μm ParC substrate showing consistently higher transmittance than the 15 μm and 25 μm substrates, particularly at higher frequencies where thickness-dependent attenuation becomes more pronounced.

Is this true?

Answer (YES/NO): NO